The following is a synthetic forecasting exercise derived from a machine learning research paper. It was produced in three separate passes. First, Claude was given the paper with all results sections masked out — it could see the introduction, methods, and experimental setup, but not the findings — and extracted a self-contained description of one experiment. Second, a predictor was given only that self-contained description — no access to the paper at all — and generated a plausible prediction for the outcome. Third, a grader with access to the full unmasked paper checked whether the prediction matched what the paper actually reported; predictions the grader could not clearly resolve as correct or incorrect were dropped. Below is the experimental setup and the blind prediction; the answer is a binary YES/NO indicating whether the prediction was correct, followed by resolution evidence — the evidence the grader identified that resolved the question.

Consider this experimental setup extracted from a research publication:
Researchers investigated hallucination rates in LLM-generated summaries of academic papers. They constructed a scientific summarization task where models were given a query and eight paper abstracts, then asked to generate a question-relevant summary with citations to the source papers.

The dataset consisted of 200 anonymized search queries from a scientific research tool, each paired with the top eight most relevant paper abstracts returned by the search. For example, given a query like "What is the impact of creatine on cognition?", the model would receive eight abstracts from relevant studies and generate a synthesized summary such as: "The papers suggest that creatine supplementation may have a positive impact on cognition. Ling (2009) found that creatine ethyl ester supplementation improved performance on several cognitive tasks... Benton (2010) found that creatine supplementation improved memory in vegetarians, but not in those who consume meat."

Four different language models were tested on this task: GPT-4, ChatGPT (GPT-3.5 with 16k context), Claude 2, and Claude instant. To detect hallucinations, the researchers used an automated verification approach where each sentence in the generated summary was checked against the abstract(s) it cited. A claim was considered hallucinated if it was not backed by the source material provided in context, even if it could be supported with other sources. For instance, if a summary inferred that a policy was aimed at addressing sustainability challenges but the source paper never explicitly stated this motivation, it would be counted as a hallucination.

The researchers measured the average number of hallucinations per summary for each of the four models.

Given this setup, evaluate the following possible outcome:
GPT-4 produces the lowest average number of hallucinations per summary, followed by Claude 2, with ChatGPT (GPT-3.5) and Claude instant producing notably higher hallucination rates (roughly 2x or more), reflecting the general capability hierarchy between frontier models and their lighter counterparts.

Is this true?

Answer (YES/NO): NO